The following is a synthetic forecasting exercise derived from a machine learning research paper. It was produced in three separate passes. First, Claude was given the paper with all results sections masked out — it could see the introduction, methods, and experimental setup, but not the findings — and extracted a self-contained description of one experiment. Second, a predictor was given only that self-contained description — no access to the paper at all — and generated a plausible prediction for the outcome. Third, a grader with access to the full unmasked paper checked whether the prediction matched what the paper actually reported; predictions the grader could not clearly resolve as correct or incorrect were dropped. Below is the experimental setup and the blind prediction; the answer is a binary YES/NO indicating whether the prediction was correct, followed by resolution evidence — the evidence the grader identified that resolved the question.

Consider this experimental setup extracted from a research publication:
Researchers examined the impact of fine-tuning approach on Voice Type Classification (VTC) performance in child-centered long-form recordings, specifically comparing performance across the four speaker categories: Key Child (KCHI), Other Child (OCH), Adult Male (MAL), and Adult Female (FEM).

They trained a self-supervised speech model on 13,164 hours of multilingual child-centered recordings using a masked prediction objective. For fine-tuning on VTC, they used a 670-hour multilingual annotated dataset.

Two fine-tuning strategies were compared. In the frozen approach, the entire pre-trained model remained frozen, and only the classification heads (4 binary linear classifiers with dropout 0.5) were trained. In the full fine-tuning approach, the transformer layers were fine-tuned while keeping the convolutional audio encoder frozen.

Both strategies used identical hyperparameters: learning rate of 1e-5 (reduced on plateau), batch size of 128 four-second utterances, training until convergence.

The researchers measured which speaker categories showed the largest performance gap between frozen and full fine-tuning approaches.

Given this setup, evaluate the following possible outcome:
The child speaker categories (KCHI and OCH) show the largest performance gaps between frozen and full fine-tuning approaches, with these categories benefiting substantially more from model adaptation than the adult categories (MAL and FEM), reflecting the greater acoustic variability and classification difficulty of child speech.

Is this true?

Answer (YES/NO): NO